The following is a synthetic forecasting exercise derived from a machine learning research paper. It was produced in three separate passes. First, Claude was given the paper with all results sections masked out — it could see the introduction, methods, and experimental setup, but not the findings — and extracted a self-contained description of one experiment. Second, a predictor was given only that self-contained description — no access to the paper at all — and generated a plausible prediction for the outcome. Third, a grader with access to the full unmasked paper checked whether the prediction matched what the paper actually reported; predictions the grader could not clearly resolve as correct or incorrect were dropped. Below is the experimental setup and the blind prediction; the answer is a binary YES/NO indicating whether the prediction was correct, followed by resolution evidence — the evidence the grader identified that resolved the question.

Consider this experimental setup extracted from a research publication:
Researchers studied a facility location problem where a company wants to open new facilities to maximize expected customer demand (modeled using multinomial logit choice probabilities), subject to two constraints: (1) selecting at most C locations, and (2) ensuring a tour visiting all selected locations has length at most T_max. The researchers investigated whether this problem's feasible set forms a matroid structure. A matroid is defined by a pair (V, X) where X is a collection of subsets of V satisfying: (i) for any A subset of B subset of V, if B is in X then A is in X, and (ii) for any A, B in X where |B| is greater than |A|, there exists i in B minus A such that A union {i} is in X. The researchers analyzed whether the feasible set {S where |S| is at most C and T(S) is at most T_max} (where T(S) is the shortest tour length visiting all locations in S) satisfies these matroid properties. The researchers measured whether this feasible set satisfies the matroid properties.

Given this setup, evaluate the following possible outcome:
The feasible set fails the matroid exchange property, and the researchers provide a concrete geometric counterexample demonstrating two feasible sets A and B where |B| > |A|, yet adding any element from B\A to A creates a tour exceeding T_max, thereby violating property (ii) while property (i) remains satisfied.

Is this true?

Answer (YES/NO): YES